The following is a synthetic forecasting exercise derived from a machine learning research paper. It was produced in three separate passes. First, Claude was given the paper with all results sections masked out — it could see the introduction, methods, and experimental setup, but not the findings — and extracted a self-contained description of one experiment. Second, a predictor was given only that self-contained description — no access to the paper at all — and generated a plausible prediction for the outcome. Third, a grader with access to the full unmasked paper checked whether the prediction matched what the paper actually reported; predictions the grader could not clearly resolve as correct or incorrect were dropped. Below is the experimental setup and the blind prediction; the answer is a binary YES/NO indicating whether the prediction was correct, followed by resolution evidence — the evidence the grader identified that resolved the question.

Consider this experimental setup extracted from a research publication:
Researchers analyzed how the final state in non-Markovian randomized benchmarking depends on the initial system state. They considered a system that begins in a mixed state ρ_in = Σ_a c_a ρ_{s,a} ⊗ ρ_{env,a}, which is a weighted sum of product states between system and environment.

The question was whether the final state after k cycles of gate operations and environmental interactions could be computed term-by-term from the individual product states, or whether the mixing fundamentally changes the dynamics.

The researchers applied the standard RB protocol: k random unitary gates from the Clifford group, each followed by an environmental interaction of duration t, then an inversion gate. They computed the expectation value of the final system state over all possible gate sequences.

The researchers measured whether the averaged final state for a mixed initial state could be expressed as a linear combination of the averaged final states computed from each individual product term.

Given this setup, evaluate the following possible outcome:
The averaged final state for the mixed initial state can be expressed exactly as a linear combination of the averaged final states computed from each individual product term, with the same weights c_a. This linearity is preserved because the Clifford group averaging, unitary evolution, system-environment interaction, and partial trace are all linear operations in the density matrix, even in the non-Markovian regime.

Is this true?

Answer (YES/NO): YES